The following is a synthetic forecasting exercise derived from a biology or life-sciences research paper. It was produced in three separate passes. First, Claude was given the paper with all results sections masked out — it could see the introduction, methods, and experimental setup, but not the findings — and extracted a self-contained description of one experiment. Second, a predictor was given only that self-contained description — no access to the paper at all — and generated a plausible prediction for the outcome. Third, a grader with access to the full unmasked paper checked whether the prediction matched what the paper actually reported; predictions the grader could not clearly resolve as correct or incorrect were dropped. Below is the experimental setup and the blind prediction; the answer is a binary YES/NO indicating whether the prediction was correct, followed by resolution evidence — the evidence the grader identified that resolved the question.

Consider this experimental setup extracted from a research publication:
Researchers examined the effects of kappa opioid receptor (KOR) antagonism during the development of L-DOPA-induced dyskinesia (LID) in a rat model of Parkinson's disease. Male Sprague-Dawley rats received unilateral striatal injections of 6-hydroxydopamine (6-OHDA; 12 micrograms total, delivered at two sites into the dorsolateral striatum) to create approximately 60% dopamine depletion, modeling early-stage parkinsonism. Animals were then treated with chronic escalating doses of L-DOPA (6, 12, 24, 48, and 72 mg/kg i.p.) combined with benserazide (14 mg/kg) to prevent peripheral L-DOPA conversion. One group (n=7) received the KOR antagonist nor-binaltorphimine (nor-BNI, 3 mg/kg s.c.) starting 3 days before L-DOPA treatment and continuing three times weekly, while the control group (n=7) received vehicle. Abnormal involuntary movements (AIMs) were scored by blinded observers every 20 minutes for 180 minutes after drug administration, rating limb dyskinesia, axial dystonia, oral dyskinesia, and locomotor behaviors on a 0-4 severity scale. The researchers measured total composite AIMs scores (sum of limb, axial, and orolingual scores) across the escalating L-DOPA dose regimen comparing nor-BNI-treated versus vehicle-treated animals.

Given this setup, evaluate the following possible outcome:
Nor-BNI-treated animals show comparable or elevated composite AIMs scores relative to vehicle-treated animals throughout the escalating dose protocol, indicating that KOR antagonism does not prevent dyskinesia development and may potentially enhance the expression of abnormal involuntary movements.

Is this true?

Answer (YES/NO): YES